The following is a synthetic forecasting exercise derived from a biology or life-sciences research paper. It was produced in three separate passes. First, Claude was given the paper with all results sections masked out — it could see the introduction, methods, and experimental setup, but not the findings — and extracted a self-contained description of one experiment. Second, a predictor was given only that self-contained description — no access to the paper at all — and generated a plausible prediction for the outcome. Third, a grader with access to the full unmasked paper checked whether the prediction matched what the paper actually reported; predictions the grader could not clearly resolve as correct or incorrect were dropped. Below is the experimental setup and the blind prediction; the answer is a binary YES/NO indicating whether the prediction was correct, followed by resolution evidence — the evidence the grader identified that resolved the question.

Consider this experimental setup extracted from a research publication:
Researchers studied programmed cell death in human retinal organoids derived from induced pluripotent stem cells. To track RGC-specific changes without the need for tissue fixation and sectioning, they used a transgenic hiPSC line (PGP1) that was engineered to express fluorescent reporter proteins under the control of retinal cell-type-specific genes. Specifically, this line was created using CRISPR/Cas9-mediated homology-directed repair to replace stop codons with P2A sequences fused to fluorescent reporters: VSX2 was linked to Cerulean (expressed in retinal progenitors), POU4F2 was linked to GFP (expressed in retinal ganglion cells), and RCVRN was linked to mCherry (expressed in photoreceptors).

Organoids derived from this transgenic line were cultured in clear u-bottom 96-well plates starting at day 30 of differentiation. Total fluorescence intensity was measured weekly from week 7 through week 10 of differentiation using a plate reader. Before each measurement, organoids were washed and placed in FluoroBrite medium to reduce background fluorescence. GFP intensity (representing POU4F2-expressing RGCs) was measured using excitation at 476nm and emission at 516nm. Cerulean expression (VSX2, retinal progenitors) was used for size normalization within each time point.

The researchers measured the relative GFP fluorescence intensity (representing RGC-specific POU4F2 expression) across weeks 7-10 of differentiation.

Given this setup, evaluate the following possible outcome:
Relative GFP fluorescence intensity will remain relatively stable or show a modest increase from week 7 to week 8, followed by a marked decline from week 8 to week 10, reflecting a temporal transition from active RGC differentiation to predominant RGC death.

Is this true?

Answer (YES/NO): NO